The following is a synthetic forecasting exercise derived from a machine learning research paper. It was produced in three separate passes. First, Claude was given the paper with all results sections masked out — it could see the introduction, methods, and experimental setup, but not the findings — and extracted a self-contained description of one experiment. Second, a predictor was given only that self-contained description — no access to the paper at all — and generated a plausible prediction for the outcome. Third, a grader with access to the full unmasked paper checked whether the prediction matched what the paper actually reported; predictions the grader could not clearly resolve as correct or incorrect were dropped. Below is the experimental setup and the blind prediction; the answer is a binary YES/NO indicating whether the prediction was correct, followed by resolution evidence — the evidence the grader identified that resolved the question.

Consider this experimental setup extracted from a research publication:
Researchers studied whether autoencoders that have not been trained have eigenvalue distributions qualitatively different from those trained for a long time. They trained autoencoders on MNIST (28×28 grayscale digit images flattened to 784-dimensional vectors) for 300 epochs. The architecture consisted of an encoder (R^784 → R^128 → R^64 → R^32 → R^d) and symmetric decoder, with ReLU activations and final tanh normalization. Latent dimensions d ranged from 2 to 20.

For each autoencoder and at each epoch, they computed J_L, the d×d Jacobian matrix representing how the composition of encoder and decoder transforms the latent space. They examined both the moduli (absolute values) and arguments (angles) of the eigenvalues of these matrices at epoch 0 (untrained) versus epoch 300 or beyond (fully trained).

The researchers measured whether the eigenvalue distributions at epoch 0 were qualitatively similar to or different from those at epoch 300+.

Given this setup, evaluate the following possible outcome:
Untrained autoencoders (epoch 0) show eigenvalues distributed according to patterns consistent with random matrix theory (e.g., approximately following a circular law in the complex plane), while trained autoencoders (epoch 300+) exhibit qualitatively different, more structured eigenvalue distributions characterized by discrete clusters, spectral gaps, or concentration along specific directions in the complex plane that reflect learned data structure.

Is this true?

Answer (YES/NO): YES